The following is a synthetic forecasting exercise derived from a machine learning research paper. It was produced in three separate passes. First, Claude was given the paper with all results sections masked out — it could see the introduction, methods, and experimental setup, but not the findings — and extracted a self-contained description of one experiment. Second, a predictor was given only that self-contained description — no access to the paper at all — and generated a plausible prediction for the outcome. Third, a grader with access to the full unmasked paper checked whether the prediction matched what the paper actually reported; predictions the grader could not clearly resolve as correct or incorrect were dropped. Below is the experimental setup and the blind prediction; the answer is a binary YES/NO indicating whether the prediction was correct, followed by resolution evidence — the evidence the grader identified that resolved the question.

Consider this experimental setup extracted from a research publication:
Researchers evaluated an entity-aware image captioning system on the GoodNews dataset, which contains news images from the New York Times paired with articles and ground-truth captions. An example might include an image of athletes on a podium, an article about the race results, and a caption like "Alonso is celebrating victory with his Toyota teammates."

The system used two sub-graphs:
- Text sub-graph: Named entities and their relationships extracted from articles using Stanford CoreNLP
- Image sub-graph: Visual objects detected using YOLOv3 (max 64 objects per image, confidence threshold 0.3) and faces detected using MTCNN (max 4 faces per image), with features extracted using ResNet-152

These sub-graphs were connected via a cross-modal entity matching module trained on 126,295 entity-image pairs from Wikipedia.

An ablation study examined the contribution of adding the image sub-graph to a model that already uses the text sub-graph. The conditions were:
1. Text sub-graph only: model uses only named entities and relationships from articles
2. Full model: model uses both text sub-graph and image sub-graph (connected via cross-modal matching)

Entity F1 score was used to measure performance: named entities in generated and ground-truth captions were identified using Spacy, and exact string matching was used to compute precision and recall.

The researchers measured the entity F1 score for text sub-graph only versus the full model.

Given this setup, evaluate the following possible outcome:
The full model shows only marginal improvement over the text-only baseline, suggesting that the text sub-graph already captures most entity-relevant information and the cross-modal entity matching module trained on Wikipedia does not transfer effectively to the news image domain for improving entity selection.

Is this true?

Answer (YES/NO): NO